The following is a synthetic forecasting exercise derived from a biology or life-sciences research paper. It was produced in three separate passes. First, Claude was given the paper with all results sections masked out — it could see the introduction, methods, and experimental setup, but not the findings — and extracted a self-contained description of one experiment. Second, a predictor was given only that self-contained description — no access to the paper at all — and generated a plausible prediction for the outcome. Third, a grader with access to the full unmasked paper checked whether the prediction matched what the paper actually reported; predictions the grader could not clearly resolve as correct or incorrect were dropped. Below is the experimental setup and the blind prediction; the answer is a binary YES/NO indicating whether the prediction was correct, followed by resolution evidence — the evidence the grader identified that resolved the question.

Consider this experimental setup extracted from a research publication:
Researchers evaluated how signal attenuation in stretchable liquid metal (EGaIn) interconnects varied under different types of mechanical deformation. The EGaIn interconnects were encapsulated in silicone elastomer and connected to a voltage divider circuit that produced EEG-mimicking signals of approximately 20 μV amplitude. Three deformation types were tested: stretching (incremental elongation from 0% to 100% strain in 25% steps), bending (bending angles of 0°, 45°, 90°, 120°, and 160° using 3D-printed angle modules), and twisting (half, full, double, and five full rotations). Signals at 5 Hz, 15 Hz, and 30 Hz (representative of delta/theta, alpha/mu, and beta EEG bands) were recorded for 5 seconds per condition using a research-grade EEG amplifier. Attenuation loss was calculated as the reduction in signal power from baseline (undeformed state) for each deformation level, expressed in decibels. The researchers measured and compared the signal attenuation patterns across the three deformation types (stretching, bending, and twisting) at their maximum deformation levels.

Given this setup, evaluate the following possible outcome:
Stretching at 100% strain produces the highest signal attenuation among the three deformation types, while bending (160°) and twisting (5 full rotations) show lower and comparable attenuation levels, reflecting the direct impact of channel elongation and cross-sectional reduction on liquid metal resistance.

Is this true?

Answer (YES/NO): NO